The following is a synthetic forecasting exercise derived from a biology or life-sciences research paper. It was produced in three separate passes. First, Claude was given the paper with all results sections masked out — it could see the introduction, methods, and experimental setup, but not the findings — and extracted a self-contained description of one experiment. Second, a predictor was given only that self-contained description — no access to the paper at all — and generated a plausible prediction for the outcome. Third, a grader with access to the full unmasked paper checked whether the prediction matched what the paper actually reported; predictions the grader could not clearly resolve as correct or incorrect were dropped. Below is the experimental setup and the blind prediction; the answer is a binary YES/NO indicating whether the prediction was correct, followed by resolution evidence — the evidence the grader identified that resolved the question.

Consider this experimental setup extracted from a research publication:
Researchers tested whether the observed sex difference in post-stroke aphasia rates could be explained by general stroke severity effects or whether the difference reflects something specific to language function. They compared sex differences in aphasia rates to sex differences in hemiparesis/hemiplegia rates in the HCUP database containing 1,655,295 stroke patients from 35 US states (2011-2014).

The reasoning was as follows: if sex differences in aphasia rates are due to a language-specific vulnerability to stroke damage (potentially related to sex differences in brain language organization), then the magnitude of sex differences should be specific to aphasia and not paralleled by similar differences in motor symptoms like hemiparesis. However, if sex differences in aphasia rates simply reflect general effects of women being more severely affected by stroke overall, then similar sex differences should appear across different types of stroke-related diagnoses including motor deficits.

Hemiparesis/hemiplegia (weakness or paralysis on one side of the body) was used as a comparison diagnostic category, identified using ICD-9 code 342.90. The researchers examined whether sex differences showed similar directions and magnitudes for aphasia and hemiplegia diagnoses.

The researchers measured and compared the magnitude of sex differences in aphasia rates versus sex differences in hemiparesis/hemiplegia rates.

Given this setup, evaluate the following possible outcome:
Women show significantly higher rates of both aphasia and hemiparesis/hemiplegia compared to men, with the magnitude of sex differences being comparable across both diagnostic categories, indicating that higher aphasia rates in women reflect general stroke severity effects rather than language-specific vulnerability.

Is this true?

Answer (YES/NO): NO